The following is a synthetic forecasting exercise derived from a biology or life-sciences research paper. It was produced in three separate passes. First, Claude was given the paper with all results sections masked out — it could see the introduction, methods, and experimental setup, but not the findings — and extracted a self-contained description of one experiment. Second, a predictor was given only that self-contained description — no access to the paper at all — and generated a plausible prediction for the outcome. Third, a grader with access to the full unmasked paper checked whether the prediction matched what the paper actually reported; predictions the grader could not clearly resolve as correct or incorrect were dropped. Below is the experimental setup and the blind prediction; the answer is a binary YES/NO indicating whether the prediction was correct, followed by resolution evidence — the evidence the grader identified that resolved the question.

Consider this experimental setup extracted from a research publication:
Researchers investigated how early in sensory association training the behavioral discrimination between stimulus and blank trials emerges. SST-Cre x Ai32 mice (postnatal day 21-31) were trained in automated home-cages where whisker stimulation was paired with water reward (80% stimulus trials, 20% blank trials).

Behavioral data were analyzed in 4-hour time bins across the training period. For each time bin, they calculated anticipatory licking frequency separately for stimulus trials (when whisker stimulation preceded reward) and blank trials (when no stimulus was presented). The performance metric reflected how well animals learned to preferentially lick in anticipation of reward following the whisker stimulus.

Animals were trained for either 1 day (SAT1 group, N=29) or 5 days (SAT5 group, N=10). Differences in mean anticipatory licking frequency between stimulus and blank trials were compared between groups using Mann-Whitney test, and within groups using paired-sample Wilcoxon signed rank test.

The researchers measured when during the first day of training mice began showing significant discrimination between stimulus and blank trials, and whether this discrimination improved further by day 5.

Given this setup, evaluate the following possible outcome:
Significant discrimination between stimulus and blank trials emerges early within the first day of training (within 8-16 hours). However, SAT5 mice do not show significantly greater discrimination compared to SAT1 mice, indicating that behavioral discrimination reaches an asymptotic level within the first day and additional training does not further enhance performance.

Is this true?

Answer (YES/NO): NO